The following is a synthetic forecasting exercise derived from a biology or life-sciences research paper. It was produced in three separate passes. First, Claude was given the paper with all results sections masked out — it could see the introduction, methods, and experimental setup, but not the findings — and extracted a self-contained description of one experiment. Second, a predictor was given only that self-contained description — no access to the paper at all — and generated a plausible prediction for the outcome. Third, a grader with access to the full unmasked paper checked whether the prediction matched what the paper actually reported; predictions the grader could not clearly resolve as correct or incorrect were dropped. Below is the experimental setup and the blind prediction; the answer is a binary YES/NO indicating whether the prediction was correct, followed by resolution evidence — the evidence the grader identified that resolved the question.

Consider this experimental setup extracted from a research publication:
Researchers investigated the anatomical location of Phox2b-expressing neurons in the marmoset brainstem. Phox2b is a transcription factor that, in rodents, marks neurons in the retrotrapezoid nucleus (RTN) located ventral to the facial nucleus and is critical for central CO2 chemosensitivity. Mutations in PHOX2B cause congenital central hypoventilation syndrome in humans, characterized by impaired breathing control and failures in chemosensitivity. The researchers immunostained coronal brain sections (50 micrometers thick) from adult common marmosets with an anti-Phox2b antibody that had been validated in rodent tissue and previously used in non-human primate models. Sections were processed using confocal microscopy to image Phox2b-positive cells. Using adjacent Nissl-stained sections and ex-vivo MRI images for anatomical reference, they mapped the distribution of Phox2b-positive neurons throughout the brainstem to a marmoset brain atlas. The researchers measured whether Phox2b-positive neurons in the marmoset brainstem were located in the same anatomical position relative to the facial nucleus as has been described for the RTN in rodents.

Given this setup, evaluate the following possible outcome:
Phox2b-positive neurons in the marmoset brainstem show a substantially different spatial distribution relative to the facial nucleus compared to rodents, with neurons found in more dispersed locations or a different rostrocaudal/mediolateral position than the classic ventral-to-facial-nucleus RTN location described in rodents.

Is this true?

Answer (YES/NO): NO